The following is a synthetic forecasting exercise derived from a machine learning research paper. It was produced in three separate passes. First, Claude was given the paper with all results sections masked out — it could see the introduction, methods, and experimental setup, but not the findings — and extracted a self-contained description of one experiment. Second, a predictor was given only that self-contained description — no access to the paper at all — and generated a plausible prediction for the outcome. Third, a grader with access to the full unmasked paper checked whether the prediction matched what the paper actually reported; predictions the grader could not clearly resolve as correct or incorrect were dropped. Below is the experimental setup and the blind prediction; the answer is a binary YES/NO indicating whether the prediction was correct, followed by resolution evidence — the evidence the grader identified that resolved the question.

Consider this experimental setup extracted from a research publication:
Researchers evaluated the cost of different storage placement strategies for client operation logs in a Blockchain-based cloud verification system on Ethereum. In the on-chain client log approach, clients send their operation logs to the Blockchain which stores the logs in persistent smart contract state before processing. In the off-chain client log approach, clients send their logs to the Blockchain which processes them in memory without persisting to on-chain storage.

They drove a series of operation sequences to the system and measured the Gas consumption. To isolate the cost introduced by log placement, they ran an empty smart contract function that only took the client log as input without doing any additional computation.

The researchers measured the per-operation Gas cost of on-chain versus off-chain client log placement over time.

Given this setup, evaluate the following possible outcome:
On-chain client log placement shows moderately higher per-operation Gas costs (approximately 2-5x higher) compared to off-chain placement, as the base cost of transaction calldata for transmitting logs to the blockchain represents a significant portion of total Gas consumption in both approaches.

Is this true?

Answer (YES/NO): YES